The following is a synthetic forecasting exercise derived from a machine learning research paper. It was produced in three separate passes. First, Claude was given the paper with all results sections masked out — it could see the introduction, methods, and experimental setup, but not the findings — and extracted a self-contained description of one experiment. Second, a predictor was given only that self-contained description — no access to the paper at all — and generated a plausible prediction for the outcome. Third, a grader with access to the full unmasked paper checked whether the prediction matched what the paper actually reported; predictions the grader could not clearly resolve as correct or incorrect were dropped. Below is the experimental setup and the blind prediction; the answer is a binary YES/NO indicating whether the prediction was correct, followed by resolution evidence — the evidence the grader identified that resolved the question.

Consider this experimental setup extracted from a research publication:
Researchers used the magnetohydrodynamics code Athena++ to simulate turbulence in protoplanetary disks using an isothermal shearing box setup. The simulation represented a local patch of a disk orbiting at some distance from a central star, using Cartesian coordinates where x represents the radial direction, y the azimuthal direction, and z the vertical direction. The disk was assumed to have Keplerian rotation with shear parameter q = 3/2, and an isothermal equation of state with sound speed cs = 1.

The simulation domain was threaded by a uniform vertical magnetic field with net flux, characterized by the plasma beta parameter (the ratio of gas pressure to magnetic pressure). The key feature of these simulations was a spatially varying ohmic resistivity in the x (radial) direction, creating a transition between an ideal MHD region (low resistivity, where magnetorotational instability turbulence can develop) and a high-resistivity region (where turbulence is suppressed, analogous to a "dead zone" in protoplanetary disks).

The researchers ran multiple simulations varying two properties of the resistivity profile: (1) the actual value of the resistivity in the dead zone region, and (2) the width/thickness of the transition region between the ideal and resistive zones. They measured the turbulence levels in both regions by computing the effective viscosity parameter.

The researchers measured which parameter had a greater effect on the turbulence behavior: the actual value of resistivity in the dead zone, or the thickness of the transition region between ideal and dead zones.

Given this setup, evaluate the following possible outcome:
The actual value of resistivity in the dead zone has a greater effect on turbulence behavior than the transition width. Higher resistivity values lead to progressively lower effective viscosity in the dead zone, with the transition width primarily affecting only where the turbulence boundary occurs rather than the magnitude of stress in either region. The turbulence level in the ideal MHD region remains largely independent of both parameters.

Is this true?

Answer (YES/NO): YES